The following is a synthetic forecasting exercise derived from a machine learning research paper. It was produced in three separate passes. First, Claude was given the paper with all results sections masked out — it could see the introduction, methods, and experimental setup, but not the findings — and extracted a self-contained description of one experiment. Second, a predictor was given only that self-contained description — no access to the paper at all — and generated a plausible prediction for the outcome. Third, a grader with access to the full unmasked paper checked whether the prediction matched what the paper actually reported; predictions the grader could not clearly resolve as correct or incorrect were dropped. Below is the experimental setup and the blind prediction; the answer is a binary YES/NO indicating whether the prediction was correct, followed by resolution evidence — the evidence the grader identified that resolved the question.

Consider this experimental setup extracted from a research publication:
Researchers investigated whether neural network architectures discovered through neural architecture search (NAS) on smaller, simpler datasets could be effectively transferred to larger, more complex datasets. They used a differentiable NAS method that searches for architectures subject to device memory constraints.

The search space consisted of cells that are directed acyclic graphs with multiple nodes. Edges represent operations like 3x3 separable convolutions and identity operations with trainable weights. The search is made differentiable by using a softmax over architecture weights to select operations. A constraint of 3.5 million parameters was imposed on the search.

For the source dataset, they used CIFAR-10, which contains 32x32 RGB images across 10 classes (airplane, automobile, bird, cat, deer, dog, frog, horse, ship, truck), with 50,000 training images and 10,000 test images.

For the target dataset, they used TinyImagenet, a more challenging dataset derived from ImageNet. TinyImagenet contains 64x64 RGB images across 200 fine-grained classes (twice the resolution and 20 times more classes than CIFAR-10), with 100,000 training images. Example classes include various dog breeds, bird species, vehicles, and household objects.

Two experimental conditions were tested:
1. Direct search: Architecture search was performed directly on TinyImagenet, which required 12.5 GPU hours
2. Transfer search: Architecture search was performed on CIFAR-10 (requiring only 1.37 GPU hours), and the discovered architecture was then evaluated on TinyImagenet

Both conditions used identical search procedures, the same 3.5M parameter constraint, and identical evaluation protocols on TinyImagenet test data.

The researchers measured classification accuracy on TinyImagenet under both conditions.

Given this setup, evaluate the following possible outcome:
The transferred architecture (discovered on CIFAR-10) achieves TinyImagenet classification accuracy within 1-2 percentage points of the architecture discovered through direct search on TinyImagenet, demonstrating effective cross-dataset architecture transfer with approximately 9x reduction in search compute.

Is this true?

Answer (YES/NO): YES